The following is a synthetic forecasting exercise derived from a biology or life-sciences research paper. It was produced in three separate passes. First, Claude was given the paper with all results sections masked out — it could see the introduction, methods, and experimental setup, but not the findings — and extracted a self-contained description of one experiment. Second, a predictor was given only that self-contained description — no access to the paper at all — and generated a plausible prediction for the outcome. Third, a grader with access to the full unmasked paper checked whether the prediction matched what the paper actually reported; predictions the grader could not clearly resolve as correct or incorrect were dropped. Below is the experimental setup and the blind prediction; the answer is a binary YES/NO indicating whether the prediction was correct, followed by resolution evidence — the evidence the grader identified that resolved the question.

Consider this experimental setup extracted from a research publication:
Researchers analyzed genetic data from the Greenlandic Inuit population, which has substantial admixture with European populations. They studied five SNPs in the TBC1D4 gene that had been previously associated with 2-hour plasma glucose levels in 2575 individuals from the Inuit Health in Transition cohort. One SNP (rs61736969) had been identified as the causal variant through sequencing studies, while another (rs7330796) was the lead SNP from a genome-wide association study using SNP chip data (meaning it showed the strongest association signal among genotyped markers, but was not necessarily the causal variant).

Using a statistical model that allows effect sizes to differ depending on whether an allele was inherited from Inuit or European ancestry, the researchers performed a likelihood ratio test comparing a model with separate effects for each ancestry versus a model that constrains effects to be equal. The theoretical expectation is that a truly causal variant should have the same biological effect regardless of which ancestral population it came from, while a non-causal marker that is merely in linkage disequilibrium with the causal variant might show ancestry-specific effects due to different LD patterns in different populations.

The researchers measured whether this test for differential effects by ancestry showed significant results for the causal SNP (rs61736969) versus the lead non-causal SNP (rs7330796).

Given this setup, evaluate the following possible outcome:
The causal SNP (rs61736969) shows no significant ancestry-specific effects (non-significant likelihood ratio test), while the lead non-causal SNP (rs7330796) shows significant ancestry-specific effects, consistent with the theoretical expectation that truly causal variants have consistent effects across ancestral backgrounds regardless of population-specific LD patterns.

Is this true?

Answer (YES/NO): YES